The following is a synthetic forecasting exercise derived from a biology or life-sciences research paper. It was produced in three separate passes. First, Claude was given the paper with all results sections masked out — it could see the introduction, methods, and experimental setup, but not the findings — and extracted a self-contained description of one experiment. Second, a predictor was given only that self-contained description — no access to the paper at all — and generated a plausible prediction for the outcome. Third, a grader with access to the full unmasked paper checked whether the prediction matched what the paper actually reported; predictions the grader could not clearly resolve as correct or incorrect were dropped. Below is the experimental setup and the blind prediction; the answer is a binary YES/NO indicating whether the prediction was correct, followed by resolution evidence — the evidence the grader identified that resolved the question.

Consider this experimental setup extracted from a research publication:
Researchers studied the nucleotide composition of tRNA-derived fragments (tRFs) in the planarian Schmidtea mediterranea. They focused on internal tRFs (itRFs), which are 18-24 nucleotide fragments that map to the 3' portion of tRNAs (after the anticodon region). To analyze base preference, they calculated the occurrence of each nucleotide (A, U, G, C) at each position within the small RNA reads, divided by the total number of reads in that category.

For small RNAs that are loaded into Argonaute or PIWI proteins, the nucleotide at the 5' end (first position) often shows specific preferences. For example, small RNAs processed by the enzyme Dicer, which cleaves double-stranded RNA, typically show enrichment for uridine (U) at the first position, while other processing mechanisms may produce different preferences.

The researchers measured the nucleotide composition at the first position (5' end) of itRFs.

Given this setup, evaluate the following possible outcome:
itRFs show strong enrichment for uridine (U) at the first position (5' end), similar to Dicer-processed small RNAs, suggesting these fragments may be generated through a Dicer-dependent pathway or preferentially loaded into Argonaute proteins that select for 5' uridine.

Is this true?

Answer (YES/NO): YES